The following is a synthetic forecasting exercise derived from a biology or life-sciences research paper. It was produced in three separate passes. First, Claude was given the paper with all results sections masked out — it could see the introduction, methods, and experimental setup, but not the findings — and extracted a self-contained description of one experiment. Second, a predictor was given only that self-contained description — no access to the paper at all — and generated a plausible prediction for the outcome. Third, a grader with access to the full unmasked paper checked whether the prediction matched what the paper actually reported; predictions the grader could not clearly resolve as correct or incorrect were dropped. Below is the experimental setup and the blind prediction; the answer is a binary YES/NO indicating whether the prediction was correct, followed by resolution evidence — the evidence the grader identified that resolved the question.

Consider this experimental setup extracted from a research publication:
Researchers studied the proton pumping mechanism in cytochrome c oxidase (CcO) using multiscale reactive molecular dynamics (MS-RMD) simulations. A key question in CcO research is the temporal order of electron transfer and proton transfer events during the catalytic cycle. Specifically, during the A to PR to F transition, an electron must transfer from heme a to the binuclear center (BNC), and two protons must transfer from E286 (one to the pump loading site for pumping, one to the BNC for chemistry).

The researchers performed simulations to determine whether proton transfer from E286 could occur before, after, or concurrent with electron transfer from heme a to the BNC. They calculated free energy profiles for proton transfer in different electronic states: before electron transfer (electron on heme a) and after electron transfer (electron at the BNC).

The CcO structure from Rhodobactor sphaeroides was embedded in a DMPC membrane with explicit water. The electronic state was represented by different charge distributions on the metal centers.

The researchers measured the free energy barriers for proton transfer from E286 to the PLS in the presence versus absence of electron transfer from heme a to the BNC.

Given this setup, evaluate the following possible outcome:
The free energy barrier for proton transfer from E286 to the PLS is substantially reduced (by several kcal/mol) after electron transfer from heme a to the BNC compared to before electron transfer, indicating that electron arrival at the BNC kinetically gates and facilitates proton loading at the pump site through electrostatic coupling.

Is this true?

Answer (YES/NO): NO